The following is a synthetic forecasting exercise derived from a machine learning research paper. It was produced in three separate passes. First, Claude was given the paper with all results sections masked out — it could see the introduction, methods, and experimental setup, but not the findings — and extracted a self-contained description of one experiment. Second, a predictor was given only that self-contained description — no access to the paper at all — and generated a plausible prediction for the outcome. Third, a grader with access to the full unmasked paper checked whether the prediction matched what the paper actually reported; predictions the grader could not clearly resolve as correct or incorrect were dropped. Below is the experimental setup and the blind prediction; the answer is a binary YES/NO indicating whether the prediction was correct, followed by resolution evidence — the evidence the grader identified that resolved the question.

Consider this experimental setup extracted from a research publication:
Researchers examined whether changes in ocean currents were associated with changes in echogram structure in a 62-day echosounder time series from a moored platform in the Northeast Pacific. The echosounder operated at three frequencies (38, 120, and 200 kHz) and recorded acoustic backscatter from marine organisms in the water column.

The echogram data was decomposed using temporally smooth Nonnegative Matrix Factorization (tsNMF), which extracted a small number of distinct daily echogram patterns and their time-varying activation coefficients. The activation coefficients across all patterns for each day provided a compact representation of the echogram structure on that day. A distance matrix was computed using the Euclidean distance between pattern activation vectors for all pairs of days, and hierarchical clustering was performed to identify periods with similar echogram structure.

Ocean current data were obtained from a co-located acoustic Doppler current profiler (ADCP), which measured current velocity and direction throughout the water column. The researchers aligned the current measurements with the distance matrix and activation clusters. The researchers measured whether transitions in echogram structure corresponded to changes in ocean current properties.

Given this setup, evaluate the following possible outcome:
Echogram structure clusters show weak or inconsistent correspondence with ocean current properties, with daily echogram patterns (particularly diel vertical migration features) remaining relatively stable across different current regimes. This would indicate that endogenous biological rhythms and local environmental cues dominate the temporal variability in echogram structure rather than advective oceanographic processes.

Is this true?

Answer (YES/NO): NO